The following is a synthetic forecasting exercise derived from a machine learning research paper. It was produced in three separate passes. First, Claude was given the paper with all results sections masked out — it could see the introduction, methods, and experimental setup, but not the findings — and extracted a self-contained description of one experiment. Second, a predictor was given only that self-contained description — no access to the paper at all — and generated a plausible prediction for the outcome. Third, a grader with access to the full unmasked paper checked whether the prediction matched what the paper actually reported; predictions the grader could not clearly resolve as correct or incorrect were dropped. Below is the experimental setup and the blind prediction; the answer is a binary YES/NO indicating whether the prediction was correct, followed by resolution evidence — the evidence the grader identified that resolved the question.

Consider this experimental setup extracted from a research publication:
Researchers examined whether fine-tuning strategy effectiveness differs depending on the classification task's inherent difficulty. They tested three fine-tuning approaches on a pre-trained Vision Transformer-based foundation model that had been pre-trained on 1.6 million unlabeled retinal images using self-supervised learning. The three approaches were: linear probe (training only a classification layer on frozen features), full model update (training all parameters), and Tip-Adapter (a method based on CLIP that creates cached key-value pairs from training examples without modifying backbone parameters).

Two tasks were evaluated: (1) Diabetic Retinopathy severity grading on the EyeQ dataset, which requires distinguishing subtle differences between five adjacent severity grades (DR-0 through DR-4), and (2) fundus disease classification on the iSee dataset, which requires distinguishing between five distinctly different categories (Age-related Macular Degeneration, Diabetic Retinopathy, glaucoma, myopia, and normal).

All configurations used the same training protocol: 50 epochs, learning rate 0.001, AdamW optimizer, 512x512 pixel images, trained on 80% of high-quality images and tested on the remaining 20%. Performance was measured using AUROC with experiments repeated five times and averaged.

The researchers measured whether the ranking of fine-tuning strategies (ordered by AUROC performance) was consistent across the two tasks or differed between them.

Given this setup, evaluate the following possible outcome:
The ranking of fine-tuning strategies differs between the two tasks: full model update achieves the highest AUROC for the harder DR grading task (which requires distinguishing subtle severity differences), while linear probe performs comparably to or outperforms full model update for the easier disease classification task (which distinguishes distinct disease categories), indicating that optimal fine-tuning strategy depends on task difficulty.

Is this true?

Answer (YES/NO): NO